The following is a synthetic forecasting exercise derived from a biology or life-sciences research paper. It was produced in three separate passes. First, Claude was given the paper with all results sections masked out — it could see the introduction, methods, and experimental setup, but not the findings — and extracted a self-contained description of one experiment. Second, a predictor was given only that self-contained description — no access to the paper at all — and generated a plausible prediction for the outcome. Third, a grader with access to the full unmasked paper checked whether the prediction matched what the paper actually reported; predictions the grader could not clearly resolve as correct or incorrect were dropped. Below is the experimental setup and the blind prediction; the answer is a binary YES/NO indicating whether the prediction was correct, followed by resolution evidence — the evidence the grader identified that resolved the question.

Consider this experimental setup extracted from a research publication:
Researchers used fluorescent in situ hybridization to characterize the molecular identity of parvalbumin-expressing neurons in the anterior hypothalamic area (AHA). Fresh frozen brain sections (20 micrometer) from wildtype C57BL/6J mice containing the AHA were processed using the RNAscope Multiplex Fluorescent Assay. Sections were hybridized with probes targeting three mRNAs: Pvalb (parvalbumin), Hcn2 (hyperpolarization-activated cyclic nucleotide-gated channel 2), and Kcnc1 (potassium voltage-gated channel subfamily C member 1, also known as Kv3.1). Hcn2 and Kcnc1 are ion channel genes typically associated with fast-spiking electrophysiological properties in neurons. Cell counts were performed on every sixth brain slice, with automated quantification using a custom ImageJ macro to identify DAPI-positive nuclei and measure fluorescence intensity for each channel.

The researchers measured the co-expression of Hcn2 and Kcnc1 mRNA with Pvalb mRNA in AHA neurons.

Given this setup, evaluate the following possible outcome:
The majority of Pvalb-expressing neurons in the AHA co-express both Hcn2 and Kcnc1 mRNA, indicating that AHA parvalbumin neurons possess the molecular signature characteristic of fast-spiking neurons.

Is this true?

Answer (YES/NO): YES